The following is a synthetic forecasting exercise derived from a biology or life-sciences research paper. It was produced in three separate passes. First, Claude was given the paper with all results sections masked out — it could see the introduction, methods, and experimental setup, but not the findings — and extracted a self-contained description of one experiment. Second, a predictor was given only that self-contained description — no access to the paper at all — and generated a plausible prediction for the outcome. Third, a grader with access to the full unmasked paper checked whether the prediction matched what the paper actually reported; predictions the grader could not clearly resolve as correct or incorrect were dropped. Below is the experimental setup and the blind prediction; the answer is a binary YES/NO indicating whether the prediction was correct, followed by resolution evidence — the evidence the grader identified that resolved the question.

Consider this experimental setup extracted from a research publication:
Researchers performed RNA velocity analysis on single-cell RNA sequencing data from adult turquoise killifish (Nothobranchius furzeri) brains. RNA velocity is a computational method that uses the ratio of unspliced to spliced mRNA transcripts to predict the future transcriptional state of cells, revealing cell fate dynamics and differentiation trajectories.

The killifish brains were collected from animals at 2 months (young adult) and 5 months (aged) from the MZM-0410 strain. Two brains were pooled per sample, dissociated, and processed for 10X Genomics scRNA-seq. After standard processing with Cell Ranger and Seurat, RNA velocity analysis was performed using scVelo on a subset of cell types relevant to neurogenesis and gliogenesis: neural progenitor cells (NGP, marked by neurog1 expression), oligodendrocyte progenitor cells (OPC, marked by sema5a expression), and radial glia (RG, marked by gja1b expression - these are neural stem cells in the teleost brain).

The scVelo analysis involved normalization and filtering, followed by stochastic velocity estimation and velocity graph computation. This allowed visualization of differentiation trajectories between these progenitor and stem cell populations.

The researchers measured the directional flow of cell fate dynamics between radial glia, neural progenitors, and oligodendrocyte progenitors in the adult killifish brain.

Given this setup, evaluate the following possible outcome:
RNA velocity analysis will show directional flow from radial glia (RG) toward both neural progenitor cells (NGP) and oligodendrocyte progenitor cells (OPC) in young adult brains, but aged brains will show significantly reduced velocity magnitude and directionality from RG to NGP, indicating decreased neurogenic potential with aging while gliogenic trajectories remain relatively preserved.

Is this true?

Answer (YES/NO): NO